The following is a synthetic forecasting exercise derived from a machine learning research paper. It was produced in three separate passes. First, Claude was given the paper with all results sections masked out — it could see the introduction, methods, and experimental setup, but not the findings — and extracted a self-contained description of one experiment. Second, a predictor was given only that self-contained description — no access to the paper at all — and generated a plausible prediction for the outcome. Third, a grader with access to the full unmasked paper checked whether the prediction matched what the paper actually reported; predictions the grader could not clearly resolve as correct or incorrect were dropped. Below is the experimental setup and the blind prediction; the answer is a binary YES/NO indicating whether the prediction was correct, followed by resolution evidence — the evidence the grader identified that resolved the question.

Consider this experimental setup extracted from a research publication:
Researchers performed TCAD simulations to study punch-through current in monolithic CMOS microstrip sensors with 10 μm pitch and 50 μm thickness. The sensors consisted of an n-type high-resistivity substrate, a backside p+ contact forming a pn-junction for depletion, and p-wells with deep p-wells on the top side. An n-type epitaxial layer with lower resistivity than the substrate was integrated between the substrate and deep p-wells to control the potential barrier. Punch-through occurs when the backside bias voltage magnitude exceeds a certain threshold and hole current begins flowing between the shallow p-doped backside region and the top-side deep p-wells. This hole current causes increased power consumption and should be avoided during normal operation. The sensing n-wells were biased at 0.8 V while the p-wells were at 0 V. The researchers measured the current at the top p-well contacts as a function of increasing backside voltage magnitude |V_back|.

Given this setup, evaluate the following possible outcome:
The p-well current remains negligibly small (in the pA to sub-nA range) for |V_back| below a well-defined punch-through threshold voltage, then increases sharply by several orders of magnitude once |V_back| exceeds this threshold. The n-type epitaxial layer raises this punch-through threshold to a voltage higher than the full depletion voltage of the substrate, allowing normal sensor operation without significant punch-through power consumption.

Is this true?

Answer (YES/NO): YES